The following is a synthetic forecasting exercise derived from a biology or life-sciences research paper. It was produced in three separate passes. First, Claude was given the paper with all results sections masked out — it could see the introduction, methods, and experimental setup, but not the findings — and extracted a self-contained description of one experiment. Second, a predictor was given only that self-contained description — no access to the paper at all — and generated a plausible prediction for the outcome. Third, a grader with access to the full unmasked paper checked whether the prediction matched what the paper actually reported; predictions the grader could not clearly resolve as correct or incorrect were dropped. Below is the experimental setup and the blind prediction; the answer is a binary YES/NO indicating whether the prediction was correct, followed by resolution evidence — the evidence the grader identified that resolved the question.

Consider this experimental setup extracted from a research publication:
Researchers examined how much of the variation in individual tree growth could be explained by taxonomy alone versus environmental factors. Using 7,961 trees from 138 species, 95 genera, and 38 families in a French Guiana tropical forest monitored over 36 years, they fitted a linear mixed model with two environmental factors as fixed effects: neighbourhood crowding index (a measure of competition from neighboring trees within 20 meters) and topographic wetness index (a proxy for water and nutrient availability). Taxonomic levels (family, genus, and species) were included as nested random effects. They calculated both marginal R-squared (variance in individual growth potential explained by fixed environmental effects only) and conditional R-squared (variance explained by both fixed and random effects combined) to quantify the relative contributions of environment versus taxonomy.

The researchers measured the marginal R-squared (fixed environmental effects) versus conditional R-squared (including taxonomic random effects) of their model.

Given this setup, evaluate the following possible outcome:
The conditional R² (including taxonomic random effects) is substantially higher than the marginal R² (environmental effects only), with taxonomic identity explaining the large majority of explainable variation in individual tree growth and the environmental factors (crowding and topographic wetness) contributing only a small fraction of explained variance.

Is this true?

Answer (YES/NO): YES